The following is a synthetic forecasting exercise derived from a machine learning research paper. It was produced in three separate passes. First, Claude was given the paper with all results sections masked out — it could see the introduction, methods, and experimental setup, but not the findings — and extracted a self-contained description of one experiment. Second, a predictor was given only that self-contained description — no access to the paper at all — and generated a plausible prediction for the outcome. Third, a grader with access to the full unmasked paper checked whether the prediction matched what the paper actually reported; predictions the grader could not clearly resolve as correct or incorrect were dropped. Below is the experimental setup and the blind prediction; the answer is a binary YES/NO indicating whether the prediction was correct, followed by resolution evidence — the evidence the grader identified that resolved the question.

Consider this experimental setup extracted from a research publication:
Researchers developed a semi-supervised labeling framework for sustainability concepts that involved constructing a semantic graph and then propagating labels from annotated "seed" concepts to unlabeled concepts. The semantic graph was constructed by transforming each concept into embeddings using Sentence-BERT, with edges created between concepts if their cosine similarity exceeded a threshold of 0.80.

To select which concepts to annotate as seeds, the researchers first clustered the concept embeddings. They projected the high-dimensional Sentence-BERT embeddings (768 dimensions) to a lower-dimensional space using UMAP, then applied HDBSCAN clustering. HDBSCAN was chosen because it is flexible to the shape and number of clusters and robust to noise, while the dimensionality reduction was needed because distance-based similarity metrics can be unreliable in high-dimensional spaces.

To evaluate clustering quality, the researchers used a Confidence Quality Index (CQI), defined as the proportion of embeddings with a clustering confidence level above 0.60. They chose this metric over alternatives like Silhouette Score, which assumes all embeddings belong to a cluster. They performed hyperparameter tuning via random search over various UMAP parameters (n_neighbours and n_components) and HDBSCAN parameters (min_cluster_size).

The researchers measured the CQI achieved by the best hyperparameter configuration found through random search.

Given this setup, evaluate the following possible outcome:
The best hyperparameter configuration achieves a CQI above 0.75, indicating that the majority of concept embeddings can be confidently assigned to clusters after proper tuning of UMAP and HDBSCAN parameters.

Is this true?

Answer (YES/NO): NO